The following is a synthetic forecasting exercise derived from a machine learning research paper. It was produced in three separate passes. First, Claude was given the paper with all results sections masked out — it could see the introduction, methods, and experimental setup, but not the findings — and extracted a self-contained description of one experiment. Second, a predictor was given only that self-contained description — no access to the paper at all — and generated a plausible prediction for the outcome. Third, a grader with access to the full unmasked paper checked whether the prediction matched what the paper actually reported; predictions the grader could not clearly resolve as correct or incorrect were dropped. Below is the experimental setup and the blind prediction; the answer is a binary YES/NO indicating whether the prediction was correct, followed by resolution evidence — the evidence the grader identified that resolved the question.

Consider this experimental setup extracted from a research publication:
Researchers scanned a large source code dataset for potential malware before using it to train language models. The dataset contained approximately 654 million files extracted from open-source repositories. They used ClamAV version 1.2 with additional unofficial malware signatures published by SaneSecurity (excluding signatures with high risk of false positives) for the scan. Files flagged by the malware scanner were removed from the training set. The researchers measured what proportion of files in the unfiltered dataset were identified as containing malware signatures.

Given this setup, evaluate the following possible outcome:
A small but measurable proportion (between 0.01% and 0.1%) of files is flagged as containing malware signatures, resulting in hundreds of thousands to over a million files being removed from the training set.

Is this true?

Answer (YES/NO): NO